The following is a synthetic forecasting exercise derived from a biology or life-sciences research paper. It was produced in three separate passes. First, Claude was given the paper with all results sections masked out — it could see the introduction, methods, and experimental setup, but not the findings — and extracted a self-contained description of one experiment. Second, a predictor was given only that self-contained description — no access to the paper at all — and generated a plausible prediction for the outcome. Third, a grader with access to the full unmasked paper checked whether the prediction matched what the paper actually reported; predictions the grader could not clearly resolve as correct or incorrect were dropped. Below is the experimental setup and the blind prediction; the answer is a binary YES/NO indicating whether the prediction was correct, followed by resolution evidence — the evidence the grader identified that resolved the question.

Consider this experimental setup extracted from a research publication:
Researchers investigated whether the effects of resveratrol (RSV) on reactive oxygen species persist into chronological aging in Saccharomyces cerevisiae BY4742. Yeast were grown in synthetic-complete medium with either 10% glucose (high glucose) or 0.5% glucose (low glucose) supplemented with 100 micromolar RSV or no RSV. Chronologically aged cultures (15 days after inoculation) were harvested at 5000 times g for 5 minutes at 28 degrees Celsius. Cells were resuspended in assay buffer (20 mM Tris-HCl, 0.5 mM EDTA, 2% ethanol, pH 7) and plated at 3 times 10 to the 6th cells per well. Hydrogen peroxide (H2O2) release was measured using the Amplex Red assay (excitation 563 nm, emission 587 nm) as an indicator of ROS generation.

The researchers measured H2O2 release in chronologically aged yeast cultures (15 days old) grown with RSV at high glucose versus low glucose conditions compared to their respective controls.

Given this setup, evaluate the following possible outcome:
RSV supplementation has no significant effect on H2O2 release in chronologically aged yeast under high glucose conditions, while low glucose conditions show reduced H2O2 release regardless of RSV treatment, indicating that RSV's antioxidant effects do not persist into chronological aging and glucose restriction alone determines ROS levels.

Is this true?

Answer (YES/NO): NO